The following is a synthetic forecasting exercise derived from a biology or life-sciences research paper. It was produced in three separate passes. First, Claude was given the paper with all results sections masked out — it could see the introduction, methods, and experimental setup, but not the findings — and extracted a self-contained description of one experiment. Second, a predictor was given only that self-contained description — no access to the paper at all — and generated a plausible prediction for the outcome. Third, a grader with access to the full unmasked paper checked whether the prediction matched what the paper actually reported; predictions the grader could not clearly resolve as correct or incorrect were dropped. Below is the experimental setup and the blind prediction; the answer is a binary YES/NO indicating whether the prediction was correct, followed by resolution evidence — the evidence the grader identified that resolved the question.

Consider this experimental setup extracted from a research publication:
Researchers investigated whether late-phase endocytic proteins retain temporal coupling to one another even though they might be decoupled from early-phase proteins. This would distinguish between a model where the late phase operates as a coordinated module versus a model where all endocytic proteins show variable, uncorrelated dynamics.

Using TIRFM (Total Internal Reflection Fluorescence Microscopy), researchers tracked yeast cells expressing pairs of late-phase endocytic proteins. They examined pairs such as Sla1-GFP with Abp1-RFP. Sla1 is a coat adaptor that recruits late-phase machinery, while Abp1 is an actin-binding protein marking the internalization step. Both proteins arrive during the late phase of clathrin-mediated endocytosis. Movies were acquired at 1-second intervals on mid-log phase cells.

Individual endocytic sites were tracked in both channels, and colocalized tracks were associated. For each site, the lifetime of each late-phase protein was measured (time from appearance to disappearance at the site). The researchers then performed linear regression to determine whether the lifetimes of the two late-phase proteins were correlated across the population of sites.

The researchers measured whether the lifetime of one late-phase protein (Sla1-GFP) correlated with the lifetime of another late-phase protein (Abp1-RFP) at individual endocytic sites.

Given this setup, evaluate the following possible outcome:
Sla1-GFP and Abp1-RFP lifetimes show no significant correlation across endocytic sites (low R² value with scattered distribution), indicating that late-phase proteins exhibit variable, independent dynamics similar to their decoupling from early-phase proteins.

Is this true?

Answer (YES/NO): NO